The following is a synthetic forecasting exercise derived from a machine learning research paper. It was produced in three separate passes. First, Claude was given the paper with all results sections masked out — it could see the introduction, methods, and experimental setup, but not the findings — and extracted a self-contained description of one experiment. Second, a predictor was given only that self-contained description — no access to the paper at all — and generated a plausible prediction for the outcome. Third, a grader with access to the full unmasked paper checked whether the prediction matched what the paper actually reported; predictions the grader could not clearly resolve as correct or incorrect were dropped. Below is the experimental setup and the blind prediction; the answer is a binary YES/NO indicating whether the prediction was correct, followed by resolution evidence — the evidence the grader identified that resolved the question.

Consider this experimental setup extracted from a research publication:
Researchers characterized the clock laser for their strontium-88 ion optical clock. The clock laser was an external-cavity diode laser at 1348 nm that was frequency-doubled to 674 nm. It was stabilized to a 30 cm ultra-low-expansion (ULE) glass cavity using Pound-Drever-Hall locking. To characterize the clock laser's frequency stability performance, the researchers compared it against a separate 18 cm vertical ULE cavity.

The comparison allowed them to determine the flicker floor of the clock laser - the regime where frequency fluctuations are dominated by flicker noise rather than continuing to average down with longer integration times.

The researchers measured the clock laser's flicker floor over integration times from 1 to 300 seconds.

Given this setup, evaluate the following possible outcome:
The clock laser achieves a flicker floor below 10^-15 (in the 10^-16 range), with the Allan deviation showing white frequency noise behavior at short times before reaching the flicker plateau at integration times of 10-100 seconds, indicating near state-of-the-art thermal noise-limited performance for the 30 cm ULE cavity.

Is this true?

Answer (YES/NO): NO